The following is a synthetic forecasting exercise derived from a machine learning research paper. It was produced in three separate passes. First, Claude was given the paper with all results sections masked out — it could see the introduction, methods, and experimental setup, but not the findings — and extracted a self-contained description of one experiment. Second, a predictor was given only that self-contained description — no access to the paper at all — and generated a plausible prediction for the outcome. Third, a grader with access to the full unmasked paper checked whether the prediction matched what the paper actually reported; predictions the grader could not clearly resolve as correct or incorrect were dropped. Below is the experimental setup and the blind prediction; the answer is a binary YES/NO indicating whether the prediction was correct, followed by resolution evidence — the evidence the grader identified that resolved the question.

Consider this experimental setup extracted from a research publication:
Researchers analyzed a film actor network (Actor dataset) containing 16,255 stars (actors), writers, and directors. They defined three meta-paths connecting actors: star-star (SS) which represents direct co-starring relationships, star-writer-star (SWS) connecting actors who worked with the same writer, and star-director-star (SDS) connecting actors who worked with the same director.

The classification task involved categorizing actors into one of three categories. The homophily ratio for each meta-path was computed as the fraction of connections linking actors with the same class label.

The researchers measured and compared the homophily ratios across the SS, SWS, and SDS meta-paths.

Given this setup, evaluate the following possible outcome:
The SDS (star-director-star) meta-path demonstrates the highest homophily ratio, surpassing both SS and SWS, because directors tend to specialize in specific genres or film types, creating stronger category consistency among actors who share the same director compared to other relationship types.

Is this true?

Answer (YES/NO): NO